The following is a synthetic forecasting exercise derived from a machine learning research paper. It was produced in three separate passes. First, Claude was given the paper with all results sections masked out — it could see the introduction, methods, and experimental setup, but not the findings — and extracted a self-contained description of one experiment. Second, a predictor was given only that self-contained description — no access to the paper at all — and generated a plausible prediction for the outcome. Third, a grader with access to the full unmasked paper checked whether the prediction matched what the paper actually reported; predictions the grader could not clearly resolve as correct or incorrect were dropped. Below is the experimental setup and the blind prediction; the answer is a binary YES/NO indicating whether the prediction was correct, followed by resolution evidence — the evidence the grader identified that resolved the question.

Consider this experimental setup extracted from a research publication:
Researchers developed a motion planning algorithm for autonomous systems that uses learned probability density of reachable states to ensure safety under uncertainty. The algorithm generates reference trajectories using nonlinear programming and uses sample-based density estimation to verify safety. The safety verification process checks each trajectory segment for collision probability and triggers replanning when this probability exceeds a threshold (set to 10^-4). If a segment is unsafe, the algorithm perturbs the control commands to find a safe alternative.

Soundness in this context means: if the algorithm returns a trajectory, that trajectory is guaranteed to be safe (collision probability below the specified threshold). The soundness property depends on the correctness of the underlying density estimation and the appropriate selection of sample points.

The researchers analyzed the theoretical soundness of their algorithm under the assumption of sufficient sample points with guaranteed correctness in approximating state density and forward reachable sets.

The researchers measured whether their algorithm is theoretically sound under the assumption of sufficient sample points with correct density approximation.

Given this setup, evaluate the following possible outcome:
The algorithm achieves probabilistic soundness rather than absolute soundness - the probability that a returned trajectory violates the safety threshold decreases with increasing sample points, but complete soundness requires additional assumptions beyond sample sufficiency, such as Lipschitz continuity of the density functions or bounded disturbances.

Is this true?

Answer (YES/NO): NO